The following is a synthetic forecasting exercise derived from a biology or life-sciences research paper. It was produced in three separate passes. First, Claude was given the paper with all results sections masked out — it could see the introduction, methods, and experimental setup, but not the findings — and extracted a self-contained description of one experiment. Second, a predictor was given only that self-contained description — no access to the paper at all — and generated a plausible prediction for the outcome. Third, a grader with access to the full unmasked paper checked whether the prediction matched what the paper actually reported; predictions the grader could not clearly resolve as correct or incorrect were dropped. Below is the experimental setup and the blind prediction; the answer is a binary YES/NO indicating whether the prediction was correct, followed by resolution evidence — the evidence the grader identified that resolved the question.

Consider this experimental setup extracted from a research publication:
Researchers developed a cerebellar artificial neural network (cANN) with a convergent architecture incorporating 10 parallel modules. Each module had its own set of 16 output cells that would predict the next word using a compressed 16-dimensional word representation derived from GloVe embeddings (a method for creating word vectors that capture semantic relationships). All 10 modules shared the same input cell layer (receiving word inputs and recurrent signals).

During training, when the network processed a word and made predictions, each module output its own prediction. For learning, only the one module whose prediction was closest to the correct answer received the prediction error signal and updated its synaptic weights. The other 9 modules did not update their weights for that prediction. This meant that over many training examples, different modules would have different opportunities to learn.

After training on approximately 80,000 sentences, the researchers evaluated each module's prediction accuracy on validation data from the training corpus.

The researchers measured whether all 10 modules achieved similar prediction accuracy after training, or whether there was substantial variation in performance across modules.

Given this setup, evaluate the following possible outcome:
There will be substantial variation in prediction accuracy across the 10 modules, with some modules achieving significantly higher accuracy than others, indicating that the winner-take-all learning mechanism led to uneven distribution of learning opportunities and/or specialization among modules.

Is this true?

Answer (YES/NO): YES